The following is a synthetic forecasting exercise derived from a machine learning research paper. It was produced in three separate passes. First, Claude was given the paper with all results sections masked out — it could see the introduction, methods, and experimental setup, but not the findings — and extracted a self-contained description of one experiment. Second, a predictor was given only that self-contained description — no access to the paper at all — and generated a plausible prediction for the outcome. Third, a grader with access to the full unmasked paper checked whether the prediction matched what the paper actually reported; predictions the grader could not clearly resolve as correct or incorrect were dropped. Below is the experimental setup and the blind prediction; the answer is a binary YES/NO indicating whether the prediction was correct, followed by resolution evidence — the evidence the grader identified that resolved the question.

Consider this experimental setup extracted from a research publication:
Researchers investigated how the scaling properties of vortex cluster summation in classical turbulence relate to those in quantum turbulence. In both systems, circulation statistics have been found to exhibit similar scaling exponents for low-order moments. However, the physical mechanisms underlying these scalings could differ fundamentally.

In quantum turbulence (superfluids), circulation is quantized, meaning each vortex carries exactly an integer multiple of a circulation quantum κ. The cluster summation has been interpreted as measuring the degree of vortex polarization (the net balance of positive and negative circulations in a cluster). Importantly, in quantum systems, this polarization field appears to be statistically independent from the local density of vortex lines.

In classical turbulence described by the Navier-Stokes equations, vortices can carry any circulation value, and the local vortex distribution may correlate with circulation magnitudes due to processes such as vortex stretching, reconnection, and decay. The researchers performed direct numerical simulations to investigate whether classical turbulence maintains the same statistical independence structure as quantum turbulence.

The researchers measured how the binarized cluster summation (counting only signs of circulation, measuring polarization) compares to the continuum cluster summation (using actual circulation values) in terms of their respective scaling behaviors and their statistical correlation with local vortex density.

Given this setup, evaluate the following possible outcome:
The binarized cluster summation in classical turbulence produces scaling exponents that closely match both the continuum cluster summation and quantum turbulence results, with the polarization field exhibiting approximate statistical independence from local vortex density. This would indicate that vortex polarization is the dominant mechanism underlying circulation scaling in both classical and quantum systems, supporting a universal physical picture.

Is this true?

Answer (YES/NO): NO